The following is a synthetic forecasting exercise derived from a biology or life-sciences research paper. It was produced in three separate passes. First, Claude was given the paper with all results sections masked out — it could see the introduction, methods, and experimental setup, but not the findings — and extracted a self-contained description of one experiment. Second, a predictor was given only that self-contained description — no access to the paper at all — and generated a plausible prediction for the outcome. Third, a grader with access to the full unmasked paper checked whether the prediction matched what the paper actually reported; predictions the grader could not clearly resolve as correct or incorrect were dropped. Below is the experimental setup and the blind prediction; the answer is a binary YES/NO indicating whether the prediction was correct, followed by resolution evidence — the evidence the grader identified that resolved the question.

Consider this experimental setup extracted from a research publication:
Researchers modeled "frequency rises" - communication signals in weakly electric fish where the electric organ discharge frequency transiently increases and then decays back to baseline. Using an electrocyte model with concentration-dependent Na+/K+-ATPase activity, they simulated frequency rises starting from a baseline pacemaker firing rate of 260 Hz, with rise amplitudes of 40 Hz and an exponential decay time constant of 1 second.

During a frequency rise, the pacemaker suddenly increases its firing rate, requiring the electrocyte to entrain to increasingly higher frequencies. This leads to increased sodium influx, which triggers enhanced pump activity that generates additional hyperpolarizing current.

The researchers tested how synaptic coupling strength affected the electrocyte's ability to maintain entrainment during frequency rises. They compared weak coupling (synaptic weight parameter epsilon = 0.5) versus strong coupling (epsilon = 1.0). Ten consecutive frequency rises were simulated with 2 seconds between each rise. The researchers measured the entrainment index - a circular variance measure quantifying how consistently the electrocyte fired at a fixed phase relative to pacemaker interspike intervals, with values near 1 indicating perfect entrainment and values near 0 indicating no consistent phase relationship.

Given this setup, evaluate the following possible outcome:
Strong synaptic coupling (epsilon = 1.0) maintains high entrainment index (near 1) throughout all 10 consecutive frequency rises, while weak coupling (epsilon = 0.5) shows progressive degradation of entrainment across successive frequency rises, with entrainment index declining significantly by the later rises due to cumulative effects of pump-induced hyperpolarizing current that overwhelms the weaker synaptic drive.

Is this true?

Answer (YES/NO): YES